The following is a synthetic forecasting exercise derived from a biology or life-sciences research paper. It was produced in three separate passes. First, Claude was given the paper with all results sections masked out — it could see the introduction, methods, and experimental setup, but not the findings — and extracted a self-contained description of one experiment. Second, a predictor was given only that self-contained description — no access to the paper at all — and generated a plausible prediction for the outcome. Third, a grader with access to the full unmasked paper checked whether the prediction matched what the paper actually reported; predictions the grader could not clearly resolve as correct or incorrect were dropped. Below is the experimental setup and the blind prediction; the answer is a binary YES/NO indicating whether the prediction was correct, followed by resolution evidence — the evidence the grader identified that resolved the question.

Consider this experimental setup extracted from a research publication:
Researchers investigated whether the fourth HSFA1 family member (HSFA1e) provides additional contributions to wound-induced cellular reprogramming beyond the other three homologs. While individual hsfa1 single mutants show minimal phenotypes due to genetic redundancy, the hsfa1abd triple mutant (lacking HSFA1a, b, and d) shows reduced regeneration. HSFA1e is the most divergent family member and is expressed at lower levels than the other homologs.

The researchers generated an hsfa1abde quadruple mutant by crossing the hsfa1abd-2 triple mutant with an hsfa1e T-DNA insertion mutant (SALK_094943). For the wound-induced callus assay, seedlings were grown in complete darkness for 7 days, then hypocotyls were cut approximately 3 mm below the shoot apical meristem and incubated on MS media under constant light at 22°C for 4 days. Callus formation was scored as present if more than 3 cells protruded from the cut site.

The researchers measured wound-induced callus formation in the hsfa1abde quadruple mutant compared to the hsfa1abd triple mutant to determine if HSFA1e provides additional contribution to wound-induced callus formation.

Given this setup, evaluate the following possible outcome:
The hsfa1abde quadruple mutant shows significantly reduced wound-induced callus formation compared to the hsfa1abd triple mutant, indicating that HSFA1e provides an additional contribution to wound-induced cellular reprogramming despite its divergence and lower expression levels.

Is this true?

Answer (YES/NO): YES